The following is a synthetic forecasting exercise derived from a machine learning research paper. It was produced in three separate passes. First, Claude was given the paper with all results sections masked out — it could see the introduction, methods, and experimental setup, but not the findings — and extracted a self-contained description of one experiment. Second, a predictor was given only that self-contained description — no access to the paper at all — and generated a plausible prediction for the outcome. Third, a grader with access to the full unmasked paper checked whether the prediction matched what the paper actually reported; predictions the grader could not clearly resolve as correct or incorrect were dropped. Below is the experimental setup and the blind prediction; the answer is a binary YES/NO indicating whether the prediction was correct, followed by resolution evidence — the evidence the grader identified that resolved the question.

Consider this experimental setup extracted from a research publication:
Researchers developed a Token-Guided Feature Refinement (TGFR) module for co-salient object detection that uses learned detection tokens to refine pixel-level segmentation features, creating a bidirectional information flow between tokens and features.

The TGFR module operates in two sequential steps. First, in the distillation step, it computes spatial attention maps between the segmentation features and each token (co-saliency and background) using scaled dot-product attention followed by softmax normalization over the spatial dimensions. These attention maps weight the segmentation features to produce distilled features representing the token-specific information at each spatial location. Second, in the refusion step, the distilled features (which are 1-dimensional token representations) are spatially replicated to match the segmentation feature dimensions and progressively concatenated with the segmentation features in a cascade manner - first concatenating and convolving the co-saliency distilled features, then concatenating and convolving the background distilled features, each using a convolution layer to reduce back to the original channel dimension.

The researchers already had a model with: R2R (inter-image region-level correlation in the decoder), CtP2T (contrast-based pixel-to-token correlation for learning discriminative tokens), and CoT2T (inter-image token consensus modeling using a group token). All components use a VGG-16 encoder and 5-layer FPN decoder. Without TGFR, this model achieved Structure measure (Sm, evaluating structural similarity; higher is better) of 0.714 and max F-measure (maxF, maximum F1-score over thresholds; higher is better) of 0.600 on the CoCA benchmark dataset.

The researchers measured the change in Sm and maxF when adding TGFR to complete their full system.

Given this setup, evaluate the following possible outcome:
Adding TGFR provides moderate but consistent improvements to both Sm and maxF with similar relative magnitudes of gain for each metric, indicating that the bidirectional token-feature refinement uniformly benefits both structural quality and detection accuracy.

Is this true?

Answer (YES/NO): NO